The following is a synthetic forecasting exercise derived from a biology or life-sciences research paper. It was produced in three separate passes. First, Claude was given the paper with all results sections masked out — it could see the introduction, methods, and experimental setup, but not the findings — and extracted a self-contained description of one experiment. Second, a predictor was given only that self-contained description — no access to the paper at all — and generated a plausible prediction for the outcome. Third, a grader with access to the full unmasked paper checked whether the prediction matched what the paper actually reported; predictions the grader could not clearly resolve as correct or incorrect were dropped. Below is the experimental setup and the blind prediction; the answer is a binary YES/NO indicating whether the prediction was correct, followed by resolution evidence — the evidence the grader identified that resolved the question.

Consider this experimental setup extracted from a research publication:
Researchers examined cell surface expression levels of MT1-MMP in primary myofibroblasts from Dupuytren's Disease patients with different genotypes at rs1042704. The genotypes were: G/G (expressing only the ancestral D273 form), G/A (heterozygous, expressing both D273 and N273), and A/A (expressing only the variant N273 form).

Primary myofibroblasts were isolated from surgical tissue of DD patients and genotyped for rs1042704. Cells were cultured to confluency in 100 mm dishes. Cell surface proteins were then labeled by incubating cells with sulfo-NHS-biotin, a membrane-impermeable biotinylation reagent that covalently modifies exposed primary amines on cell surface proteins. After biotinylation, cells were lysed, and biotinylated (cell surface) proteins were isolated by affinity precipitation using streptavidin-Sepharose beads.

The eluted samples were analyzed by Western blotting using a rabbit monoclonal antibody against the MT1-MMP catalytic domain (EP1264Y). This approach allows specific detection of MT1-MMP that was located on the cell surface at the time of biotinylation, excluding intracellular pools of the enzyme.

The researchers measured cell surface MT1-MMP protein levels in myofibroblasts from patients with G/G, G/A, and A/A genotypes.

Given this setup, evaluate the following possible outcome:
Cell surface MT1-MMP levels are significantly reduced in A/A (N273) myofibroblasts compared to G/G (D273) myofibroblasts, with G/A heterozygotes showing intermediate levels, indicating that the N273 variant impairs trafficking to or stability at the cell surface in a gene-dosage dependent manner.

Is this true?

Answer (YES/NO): NO